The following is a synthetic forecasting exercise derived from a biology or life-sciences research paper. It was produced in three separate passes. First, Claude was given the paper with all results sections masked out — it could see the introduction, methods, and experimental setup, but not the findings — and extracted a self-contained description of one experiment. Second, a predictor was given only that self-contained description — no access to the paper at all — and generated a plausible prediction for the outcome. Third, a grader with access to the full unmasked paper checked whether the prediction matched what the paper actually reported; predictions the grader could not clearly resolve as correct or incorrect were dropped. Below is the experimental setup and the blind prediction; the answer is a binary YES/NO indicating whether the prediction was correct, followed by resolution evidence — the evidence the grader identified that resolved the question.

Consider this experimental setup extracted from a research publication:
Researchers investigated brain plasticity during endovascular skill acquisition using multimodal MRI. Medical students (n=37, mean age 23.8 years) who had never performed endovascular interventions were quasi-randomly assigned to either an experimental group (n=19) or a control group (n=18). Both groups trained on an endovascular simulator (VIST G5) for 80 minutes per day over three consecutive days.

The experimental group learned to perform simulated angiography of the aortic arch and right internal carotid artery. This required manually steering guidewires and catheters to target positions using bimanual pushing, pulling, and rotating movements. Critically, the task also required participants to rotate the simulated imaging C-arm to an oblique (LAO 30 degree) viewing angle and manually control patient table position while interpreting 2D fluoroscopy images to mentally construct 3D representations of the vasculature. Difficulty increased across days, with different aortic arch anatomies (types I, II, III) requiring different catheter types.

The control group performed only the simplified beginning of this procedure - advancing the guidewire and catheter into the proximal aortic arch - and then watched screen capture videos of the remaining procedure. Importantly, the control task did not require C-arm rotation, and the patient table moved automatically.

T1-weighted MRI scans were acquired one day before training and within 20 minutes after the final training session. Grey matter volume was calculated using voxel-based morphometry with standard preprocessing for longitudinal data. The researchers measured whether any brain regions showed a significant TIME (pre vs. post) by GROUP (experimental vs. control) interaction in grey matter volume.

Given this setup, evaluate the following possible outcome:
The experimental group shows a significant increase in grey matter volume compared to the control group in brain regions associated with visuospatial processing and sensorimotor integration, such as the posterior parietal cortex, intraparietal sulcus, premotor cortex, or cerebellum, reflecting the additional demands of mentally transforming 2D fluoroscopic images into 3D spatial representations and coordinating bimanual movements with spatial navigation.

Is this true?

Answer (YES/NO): YES